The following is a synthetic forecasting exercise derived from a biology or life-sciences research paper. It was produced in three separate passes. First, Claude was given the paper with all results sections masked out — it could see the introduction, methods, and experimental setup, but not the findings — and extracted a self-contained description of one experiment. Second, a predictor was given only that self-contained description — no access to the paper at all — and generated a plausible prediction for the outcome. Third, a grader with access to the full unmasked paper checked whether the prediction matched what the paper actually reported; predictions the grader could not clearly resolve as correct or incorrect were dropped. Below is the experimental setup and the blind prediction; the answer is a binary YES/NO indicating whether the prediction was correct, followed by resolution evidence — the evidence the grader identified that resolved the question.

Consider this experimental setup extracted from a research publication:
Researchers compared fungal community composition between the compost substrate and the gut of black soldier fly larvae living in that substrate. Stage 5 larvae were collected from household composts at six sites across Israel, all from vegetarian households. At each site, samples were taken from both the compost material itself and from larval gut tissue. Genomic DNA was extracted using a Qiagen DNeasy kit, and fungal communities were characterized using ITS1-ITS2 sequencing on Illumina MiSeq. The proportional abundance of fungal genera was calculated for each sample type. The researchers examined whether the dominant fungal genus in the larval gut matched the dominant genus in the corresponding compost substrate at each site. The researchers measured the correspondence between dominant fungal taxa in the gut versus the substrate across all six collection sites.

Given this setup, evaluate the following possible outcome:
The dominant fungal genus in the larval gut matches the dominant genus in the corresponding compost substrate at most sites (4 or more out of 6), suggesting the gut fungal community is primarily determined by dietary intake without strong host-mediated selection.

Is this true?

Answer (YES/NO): YES